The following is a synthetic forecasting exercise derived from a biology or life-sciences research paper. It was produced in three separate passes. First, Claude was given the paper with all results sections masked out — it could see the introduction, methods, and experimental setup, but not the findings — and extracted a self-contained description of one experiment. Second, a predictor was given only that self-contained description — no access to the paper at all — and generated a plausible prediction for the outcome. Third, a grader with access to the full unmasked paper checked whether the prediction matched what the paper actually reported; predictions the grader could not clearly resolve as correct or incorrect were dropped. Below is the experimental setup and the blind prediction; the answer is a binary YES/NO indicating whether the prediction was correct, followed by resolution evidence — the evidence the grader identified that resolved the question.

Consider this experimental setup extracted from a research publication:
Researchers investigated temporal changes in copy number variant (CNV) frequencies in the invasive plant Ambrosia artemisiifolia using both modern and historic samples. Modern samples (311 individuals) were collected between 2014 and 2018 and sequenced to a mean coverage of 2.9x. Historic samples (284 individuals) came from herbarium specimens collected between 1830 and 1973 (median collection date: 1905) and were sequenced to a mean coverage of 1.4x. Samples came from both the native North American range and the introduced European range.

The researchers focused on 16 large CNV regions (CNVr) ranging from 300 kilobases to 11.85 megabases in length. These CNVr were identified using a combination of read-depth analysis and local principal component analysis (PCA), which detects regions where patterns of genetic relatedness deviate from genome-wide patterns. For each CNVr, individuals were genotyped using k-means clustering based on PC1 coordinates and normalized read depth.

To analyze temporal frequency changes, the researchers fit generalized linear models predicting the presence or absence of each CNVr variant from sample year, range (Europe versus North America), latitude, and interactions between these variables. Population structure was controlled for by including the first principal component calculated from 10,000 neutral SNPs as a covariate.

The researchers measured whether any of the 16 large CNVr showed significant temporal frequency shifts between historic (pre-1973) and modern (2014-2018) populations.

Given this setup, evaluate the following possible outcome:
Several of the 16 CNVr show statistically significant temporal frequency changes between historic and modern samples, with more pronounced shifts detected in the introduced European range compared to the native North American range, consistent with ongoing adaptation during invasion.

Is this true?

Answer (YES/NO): NO